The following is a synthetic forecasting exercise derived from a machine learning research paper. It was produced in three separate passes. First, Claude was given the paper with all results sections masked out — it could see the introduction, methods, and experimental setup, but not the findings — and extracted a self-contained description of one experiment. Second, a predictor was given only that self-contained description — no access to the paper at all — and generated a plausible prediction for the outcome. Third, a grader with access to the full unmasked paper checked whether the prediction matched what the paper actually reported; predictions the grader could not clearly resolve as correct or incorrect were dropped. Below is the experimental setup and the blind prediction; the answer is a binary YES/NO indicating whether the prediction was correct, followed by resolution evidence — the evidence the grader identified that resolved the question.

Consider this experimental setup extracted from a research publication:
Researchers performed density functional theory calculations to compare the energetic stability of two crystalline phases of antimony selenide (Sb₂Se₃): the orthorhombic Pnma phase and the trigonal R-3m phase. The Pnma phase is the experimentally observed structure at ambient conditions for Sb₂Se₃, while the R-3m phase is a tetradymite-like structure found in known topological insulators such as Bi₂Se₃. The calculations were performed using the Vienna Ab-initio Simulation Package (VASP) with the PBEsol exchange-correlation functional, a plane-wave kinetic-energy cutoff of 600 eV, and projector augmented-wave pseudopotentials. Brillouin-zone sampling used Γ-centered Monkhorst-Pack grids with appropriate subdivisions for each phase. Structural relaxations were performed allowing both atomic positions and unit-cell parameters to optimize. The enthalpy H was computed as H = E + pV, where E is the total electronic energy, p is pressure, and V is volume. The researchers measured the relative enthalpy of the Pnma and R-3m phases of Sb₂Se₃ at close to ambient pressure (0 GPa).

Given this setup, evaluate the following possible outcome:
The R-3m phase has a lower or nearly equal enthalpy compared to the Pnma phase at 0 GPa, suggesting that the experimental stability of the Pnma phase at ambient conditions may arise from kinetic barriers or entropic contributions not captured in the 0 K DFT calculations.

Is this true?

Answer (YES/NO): YES